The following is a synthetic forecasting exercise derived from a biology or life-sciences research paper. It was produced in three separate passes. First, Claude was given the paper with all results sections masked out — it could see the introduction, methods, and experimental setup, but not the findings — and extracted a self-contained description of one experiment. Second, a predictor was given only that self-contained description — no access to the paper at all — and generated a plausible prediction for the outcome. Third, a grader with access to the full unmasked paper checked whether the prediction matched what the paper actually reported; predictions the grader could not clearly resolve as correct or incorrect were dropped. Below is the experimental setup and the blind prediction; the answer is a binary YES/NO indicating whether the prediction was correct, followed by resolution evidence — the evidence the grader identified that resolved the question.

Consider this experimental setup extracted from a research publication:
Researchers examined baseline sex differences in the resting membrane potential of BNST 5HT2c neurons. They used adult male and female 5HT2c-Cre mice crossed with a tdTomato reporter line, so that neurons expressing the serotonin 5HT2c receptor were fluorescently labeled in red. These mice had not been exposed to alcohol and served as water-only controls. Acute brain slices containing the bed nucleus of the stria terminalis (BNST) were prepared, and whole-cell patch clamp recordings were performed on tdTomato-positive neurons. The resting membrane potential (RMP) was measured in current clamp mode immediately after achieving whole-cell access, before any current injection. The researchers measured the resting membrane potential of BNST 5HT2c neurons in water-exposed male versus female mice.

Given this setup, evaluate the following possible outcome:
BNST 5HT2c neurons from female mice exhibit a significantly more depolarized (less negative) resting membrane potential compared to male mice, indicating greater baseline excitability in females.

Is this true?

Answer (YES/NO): YES